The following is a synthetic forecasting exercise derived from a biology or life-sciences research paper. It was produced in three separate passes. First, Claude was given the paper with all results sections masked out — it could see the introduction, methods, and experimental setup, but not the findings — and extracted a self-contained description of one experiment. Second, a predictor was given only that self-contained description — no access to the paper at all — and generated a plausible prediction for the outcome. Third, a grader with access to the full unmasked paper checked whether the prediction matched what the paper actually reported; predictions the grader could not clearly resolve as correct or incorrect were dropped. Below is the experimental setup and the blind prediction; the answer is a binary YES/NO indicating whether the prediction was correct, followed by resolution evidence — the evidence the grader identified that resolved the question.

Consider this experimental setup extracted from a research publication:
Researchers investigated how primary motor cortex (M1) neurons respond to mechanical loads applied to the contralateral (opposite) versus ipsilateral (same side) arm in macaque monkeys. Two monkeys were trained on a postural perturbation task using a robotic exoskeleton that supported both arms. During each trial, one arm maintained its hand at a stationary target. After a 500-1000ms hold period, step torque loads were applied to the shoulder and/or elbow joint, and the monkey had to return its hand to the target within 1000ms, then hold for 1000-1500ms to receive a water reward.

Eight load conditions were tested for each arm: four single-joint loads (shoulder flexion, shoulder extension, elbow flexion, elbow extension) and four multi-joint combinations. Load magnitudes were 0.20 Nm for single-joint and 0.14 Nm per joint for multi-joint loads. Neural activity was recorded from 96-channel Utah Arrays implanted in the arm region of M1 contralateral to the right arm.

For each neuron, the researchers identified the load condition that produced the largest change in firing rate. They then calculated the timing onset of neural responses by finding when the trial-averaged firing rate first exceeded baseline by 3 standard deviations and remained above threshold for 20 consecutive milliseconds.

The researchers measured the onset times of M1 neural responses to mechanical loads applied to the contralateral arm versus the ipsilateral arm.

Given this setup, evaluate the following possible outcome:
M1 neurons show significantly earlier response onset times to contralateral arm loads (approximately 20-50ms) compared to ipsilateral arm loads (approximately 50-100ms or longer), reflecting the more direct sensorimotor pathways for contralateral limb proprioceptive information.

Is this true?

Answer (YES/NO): NO